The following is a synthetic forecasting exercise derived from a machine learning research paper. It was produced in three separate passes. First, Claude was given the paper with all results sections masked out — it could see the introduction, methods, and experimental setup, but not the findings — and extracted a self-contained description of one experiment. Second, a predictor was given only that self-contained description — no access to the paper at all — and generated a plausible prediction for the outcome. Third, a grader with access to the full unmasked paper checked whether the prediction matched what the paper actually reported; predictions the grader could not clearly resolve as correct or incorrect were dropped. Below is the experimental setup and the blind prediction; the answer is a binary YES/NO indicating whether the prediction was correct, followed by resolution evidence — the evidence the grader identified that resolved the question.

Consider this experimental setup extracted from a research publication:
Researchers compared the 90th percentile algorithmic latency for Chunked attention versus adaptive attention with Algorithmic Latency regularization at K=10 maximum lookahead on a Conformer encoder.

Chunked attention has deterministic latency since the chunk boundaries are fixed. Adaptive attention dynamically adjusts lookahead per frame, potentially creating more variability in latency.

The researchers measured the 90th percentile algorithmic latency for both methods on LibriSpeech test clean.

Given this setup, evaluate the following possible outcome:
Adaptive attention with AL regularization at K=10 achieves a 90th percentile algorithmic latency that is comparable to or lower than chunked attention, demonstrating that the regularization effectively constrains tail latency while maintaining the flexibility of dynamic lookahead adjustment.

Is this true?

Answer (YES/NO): NO